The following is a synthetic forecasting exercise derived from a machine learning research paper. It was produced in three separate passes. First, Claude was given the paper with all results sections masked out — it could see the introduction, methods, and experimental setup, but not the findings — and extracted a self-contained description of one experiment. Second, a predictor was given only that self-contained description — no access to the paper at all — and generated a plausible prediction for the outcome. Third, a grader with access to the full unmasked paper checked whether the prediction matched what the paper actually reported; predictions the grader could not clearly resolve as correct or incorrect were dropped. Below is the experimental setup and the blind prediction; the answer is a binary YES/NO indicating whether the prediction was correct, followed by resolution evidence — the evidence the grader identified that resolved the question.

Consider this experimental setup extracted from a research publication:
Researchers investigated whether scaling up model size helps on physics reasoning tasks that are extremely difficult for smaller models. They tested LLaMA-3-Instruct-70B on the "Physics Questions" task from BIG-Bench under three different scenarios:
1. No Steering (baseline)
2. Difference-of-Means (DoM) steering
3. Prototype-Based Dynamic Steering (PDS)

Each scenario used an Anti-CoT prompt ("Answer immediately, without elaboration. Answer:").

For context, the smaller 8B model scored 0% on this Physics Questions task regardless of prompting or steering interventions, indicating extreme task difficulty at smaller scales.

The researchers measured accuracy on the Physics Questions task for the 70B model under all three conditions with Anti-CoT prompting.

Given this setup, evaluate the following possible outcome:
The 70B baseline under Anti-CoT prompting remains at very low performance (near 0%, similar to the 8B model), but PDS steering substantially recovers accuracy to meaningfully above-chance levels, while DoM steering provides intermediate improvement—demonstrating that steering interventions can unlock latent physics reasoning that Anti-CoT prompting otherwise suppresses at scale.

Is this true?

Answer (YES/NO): NO